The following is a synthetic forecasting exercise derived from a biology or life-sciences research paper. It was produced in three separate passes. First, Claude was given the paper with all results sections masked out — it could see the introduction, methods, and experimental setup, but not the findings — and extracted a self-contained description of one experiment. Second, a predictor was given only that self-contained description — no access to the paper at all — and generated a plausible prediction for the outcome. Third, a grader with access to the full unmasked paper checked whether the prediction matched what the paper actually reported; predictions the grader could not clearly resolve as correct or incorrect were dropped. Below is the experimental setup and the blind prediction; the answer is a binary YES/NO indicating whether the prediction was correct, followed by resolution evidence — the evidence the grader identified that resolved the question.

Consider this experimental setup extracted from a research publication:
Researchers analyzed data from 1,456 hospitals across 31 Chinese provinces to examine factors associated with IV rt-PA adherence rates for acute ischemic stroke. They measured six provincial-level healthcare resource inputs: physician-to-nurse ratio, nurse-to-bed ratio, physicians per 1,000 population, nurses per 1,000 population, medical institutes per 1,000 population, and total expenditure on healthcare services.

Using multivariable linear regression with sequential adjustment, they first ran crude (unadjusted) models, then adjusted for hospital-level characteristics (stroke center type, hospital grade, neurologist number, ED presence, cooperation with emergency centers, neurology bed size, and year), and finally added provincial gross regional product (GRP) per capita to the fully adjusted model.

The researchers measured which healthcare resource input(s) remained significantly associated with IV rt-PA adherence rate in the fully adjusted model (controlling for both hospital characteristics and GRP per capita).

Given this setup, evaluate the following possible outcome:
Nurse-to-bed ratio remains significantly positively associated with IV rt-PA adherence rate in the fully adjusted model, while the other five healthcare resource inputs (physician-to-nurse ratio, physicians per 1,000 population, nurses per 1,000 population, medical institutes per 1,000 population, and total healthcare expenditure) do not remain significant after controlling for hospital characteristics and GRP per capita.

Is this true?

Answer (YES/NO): NO